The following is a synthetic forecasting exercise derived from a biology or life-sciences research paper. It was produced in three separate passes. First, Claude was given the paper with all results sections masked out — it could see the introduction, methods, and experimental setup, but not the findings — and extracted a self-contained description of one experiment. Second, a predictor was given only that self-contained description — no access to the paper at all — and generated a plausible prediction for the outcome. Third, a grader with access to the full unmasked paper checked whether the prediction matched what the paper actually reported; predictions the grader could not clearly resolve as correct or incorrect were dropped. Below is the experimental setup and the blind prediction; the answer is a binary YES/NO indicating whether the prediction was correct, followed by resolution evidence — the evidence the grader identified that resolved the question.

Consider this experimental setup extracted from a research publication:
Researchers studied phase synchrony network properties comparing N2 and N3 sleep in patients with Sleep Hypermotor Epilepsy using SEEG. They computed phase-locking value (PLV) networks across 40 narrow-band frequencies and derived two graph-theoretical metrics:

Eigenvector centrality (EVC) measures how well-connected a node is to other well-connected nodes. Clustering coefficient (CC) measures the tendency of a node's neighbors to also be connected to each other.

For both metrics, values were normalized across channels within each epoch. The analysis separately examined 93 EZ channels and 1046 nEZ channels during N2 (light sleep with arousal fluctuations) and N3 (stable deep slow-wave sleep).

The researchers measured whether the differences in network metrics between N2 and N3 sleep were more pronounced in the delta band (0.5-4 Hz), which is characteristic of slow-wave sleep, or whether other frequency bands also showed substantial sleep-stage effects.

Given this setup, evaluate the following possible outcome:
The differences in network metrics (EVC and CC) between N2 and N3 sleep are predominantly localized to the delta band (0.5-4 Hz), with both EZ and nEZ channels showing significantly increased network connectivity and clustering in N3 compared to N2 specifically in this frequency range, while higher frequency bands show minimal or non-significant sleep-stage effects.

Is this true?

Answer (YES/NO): NO